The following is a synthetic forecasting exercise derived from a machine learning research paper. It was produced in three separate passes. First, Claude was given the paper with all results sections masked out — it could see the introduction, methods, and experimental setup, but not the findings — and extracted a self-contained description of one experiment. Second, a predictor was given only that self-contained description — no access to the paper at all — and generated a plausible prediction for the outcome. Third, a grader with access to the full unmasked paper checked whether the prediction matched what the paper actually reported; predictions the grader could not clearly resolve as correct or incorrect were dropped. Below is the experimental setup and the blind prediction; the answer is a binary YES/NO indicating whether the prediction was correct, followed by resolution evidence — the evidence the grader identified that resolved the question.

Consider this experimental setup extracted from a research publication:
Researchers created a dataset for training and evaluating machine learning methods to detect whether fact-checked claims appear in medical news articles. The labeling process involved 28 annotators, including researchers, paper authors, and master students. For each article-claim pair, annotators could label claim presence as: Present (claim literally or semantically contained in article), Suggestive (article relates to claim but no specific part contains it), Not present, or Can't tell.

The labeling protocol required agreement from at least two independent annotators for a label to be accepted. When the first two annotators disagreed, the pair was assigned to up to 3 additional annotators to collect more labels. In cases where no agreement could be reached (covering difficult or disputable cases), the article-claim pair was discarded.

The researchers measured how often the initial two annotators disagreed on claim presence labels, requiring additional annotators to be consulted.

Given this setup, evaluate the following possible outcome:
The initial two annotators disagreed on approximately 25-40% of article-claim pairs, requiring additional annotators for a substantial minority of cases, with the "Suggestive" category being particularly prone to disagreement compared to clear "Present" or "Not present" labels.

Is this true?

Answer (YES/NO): NO